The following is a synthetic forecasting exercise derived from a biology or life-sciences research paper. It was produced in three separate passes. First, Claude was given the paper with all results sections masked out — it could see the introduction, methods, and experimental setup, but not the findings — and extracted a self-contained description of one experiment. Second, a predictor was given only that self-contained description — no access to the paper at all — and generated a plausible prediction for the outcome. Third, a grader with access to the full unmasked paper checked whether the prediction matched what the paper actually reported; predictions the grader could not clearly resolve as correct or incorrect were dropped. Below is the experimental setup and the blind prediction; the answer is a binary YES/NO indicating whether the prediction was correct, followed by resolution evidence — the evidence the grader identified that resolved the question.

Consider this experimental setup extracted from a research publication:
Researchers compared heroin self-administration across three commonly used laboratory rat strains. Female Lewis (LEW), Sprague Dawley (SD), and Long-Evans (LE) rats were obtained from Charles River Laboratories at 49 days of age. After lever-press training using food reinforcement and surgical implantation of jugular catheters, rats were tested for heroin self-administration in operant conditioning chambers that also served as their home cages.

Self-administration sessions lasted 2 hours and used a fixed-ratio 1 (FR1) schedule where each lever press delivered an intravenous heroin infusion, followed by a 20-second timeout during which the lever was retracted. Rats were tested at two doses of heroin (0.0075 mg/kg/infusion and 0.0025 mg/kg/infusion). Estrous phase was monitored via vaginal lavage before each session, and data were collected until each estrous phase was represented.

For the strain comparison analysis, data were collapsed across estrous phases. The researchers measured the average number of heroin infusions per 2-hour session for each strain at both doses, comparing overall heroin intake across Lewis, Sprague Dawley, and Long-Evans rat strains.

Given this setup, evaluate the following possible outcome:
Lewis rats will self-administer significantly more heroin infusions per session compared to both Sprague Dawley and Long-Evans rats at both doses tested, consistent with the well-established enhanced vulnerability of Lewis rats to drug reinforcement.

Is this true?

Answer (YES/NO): NO